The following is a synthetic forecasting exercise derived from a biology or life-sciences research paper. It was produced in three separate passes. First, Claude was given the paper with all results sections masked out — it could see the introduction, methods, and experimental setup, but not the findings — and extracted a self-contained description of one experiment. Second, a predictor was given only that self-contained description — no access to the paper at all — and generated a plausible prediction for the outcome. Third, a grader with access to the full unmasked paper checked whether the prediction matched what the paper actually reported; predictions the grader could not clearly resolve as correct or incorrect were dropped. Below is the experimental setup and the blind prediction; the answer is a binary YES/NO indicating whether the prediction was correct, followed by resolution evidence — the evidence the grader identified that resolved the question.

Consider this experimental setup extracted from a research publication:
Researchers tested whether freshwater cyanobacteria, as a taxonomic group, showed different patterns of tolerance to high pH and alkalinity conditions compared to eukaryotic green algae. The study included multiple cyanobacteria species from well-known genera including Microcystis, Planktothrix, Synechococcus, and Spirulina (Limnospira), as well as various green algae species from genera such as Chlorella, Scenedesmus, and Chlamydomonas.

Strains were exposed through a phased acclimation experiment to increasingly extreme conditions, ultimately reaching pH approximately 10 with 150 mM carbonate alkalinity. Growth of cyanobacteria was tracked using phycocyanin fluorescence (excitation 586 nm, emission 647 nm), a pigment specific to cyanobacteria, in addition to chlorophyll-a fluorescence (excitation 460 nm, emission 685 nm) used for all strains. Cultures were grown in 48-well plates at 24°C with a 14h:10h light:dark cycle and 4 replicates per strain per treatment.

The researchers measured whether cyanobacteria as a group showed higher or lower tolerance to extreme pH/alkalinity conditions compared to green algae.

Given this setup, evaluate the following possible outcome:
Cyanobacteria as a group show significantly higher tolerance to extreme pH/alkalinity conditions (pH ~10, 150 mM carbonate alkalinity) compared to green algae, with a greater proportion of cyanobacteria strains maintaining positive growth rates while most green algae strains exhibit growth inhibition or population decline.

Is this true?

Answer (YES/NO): NO